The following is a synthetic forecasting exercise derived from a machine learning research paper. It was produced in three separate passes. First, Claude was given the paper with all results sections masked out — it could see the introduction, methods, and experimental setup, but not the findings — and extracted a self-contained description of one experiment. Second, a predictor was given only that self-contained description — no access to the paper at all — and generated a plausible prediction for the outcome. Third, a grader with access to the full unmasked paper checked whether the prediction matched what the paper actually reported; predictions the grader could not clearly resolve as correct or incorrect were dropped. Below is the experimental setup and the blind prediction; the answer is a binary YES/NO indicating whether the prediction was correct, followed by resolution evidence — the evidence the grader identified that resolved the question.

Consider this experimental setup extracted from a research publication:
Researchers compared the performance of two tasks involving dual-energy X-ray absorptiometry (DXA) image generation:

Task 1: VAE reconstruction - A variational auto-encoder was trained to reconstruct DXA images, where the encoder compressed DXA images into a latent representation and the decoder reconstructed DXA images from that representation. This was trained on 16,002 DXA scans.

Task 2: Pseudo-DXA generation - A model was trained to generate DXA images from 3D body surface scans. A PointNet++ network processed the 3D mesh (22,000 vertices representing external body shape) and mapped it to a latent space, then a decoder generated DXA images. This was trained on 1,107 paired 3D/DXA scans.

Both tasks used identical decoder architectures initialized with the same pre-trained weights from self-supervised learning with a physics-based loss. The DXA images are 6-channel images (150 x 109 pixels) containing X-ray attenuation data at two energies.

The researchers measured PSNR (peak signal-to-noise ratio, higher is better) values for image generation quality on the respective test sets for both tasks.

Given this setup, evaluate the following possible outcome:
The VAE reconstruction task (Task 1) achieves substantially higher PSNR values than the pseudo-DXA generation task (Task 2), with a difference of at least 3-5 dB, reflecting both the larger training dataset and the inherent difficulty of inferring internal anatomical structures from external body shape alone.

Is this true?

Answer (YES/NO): YES